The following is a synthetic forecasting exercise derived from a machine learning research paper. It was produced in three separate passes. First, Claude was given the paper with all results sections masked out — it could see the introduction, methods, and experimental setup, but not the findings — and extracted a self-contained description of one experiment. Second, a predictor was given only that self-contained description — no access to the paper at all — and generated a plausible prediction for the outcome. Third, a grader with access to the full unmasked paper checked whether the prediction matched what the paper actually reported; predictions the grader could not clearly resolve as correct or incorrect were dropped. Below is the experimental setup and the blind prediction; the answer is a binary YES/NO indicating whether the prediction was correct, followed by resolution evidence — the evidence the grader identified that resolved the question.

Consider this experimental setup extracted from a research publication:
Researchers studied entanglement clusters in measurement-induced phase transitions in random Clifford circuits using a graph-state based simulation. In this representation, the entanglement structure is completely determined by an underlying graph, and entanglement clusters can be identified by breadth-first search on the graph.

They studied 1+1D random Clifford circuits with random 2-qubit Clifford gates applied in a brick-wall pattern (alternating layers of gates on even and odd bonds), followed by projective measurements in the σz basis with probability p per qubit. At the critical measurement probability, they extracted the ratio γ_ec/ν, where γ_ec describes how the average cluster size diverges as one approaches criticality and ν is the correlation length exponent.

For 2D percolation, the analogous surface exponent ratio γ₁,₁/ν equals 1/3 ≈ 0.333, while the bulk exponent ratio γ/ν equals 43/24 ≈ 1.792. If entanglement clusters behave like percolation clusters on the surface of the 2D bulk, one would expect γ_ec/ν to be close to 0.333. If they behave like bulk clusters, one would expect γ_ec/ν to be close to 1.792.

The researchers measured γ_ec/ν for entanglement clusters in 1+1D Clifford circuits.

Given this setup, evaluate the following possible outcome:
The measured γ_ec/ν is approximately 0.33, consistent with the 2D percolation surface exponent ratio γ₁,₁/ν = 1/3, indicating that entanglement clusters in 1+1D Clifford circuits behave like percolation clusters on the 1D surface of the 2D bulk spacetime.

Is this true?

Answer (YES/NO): NO